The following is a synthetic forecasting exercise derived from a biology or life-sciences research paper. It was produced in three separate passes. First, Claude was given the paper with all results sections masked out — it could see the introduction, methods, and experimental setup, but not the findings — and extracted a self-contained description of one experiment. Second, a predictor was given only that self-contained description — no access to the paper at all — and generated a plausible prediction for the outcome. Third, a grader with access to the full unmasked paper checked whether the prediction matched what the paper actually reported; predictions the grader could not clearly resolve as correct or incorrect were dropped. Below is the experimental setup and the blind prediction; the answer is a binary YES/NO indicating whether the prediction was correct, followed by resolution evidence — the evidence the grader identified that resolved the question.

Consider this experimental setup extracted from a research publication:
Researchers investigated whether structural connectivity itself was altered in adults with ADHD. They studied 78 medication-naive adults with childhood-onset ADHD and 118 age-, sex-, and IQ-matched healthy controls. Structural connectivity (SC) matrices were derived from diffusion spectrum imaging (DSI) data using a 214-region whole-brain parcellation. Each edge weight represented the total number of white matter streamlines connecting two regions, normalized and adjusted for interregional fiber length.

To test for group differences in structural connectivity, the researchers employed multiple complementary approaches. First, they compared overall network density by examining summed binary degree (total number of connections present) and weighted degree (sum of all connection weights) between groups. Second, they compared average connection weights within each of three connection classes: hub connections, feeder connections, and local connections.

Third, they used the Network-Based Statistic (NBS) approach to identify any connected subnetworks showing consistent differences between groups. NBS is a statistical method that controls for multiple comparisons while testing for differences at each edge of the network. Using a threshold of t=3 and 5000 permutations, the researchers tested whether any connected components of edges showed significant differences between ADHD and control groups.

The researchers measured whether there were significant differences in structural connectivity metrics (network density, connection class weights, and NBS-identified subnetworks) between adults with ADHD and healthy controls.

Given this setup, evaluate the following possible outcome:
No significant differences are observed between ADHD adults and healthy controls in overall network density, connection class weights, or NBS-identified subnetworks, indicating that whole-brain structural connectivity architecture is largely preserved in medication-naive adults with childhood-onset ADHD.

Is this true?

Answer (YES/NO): YES